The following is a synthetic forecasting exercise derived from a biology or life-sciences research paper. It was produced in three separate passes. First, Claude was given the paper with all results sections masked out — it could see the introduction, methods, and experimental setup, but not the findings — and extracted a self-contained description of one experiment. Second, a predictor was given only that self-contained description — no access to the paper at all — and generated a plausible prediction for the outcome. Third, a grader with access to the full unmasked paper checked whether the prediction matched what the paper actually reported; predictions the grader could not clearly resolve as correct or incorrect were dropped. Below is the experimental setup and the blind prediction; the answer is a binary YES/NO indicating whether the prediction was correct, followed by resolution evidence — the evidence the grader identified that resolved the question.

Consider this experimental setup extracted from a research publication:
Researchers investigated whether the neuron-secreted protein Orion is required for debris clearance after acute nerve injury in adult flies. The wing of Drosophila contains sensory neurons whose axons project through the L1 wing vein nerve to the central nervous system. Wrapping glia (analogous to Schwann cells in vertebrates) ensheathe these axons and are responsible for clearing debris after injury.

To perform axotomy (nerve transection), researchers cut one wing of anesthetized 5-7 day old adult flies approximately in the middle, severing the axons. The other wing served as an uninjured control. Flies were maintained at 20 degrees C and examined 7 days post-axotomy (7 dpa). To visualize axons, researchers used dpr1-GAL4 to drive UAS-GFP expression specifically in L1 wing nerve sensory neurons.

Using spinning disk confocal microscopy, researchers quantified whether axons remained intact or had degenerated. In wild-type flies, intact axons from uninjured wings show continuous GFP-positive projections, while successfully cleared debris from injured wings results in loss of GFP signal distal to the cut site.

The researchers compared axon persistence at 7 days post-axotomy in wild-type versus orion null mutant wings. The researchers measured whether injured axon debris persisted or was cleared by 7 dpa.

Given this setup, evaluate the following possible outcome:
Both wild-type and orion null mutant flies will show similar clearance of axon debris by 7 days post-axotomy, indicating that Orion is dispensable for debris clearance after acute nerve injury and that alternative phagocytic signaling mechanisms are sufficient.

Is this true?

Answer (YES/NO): YES